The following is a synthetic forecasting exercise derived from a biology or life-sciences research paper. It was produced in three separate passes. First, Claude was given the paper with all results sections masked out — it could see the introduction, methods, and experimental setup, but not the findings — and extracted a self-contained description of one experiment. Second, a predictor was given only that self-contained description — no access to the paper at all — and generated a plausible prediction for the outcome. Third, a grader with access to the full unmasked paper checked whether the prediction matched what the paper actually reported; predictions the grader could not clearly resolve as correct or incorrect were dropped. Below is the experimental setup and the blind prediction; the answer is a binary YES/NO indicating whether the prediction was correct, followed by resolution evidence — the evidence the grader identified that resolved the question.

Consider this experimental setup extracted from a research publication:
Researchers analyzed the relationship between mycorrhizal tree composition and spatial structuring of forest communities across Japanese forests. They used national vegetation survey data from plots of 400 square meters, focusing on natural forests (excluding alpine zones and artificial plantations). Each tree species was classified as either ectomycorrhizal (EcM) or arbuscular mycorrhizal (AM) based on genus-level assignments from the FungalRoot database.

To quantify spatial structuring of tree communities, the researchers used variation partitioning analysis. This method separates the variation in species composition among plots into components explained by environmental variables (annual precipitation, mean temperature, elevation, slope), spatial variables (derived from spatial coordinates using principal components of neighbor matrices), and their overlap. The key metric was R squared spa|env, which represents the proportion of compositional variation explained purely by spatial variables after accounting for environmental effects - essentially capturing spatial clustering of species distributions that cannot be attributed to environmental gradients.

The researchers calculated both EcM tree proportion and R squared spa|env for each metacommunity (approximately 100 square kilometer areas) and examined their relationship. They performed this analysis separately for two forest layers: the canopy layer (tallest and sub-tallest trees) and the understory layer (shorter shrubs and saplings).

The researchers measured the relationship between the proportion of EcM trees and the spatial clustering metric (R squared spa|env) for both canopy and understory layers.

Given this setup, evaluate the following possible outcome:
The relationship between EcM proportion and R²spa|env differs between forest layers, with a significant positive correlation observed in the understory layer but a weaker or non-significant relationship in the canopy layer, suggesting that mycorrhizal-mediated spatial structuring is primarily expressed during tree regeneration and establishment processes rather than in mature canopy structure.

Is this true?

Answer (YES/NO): YES